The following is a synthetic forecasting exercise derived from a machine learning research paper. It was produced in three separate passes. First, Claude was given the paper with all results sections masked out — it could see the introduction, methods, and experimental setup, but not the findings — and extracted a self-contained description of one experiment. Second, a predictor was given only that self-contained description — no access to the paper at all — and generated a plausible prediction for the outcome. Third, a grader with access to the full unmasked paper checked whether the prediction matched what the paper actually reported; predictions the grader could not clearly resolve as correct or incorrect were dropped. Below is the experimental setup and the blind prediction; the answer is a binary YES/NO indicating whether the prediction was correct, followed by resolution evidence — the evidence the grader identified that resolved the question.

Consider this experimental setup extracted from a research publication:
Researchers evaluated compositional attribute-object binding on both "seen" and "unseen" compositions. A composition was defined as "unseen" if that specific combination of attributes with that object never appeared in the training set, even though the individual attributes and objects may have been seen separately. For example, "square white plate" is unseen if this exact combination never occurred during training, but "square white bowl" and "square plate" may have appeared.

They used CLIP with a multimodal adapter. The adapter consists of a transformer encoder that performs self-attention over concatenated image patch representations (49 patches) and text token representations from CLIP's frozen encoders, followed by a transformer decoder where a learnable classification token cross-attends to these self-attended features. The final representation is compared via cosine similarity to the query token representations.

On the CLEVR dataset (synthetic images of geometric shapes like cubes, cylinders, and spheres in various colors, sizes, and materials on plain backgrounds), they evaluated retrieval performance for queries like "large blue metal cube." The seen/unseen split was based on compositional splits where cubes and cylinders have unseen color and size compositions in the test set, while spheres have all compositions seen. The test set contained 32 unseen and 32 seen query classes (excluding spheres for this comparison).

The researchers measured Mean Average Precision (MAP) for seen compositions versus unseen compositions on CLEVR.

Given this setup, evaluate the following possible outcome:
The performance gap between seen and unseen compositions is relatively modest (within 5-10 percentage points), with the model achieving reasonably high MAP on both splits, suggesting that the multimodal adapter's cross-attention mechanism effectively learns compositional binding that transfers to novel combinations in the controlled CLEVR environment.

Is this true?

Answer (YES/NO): NO